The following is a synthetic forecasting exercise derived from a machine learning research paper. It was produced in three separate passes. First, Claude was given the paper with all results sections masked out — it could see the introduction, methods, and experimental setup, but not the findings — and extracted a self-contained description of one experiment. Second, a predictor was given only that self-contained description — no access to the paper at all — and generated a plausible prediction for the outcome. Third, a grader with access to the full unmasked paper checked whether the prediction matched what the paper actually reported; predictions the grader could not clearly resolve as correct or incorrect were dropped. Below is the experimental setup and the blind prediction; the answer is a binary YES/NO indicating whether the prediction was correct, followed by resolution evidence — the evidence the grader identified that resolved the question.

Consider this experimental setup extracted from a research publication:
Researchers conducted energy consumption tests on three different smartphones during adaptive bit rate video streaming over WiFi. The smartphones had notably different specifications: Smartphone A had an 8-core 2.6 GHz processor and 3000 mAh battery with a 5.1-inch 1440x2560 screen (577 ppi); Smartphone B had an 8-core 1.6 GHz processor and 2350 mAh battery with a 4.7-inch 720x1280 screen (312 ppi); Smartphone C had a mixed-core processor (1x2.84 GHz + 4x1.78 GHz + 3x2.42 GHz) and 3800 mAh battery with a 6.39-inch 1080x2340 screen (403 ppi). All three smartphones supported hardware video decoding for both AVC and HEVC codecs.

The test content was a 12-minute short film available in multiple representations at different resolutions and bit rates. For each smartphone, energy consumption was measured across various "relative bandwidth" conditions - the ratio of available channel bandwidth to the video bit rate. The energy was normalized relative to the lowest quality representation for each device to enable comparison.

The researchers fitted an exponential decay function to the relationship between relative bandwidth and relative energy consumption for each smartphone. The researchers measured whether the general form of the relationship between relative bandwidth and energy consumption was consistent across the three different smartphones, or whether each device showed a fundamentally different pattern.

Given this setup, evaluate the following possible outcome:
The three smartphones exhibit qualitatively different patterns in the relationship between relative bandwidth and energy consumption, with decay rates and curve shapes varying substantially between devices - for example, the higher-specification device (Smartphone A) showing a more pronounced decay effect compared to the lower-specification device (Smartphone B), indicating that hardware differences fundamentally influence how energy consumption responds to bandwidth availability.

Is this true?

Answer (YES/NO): NO